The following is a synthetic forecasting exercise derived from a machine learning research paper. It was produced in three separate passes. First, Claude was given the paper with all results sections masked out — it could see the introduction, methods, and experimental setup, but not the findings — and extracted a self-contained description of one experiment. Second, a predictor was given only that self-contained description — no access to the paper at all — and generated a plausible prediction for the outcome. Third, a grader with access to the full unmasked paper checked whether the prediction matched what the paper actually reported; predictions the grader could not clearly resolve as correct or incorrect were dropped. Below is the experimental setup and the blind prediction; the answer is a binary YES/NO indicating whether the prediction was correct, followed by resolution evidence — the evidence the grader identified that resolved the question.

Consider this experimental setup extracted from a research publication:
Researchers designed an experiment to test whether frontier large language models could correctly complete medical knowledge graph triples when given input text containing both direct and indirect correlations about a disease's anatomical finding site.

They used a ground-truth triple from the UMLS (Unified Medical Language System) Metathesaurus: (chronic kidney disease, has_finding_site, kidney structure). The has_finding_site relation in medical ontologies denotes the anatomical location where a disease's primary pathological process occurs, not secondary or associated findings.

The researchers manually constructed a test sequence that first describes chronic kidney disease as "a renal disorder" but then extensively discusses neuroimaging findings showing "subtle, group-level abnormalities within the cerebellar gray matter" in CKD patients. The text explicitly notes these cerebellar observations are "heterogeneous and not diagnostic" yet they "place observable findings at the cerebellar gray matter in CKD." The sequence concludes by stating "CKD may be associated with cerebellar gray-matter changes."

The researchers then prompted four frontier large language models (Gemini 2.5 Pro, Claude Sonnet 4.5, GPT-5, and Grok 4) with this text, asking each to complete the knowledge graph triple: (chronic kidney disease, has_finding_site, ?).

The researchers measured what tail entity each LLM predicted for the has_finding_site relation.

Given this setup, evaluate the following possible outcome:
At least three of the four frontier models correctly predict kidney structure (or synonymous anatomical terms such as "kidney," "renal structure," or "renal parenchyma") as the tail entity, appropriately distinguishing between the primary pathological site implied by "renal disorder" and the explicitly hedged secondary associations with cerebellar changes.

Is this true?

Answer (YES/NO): NO